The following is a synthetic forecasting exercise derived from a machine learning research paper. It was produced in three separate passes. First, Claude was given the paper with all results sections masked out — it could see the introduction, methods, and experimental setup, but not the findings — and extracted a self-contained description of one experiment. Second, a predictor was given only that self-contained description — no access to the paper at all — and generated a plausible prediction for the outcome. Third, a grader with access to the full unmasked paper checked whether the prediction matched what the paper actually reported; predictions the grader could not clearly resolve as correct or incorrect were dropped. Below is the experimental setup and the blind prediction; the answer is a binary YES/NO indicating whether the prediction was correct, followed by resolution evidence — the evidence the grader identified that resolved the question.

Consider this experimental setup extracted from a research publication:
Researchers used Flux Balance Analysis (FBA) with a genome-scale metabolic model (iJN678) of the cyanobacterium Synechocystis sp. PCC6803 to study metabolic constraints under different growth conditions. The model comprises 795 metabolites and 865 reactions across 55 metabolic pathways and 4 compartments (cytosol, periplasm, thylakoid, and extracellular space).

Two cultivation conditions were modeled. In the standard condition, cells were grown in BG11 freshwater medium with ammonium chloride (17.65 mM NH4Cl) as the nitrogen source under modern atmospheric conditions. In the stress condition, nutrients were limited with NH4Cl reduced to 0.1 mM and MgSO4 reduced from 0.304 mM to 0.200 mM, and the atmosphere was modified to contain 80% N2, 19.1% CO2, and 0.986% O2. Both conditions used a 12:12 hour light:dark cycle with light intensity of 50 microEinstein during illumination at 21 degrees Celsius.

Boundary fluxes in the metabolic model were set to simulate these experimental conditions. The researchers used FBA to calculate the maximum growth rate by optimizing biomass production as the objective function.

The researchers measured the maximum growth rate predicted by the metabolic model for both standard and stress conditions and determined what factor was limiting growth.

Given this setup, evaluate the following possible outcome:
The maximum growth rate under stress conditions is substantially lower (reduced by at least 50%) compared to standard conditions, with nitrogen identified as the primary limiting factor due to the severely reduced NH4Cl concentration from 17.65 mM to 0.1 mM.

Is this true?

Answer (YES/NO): NO